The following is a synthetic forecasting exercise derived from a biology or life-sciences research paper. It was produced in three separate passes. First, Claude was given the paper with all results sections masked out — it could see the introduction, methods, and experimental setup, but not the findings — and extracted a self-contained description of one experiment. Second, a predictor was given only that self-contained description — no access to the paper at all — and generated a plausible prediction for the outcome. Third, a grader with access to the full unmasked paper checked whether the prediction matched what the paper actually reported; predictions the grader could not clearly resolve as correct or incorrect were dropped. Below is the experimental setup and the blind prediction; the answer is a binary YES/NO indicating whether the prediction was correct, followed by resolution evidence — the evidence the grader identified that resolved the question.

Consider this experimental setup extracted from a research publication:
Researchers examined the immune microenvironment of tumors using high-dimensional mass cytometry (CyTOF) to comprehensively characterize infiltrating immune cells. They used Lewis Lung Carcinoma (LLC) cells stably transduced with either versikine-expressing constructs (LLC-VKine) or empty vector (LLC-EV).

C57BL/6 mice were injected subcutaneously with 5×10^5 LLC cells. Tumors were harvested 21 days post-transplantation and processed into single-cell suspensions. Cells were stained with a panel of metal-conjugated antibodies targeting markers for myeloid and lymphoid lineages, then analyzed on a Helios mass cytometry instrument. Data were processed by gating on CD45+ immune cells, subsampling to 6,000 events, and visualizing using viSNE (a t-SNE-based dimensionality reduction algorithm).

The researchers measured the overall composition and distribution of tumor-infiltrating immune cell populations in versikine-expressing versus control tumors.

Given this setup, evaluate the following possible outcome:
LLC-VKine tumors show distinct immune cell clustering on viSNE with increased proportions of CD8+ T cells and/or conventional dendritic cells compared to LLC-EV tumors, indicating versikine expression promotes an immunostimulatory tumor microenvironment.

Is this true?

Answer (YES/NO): YES